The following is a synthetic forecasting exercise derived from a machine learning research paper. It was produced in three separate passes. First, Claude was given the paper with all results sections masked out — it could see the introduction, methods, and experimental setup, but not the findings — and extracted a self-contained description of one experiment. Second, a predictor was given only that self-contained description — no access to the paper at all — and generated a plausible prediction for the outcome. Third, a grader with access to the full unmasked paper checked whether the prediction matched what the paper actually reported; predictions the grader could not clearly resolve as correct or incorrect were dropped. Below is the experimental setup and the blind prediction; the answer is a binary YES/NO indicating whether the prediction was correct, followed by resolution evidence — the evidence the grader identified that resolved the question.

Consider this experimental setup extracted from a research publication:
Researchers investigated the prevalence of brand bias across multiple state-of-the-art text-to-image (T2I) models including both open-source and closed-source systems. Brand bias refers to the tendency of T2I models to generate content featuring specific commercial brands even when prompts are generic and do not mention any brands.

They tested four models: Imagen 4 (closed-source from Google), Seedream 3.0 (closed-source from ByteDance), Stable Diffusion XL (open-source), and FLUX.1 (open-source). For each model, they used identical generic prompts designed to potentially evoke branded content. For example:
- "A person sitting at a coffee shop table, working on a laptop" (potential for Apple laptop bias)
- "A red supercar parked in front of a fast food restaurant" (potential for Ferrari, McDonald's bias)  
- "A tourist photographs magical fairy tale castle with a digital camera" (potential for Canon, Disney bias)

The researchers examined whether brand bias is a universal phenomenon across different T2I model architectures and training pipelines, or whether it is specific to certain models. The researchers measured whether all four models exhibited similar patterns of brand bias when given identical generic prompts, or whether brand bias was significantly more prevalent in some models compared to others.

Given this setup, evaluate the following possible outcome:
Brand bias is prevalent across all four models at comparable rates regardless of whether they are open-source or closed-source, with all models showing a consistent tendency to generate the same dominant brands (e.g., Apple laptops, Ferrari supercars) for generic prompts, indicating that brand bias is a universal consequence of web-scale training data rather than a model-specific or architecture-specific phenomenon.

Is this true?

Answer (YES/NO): YES